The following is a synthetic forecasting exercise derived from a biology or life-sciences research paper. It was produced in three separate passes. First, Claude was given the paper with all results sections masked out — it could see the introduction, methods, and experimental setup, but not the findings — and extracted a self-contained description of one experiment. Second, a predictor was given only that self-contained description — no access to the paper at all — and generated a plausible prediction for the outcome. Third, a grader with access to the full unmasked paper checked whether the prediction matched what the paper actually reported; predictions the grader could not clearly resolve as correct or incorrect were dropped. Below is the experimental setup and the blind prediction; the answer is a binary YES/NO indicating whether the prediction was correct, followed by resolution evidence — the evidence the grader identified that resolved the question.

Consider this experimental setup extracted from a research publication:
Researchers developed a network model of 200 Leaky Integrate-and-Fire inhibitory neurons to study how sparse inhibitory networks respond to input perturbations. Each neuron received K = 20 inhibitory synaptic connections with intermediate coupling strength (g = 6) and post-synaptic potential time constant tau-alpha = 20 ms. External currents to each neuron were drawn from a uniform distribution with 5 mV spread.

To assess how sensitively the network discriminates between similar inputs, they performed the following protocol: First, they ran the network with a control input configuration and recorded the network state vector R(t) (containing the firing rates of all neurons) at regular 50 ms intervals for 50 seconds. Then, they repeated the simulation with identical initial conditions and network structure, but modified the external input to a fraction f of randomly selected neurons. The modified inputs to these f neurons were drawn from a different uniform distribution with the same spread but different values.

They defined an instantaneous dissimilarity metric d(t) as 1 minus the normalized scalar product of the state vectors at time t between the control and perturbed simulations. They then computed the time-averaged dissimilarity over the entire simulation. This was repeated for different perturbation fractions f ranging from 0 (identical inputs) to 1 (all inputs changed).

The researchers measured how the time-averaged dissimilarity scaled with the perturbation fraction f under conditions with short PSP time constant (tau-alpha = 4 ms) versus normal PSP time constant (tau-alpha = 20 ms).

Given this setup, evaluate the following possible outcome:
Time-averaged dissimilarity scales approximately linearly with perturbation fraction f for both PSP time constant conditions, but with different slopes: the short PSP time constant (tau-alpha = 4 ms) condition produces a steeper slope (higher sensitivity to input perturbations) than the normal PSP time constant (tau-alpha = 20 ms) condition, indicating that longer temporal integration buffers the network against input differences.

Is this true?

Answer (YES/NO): NO